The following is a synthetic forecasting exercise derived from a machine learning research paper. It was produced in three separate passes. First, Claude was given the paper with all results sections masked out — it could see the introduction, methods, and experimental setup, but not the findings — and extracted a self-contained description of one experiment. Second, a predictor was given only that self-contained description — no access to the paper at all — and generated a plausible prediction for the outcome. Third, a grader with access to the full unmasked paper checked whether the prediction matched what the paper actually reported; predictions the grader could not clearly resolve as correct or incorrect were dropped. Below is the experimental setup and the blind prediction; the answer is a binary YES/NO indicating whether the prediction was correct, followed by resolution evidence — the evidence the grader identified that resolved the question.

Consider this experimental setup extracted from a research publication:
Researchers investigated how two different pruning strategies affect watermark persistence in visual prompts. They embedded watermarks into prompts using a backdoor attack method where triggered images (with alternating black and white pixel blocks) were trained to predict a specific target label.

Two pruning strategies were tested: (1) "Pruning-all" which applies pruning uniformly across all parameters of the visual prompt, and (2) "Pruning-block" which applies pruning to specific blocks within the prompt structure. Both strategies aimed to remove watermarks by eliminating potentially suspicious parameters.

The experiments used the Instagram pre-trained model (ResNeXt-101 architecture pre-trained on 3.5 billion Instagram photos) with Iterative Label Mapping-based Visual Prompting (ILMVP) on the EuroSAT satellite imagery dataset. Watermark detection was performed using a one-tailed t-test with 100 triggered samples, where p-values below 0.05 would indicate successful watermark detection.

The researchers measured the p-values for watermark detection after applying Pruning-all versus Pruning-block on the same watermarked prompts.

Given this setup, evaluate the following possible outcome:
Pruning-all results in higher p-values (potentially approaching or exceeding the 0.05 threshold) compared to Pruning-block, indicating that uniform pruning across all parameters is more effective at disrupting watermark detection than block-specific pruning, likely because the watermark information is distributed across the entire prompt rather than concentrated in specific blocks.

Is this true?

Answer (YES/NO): NO